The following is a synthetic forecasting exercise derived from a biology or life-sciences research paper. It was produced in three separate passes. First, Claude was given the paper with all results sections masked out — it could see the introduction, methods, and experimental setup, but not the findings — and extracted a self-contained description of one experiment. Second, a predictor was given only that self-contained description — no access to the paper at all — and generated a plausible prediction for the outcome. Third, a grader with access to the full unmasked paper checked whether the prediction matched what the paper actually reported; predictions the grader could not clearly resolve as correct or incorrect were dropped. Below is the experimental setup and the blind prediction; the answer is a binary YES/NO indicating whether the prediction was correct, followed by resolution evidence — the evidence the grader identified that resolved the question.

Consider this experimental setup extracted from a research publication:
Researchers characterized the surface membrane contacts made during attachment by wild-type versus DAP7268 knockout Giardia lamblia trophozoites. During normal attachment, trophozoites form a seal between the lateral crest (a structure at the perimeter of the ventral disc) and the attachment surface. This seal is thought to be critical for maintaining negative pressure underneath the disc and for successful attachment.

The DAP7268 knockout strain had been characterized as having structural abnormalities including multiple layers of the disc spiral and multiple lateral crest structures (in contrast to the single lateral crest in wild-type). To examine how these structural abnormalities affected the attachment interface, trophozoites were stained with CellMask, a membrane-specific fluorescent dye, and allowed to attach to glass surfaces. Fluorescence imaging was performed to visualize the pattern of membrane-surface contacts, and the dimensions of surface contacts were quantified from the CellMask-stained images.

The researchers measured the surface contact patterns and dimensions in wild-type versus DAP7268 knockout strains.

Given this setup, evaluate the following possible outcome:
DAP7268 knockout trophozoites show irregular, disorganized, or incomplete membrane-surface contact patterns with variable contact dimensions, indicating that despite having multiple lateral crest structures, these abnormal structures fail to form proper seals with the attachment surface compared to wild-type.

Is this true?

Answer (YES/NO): YES